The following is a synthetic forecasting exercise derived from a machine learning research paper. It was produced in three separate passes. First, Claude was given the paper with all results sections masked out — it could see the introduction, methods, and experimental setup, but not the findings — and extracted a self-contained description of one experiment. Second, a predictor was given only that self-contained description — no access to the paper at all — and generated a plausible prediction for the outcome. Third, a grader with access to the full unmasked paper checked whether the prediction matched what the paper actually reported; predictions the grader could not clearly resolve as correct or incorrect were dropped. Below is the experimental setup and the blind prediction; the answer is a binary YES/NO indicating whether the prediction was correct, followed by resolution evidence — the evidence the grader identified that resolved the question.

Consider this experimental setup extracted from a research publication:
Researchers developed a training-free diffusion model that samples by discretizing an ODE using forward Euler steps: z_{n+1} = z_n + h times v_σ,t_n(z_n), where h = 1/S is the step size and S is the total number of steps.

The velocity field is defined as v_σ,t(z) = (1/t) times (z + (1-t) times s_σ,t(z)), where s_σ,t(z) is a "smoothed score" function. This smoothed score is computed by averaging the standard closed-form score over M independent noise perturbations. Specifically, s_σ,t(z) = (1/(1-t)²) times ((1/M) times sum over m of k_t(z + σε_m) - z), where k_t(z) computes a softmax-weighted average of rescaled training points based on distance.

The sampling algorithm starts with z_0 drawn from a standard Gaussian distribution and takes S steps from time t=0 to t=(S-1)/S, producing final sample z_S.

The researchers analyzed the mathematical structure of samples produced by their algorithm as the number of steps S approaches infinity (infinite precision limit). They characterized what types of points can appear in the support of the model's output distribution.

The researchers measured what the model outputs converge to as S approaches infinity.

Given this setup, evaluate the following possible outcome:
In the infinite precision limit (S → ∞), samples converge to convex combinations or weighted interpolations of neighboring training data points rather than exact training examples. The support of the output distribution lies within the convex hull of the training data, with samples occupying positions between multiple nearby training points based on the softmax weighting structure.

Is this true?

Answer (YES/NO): YES